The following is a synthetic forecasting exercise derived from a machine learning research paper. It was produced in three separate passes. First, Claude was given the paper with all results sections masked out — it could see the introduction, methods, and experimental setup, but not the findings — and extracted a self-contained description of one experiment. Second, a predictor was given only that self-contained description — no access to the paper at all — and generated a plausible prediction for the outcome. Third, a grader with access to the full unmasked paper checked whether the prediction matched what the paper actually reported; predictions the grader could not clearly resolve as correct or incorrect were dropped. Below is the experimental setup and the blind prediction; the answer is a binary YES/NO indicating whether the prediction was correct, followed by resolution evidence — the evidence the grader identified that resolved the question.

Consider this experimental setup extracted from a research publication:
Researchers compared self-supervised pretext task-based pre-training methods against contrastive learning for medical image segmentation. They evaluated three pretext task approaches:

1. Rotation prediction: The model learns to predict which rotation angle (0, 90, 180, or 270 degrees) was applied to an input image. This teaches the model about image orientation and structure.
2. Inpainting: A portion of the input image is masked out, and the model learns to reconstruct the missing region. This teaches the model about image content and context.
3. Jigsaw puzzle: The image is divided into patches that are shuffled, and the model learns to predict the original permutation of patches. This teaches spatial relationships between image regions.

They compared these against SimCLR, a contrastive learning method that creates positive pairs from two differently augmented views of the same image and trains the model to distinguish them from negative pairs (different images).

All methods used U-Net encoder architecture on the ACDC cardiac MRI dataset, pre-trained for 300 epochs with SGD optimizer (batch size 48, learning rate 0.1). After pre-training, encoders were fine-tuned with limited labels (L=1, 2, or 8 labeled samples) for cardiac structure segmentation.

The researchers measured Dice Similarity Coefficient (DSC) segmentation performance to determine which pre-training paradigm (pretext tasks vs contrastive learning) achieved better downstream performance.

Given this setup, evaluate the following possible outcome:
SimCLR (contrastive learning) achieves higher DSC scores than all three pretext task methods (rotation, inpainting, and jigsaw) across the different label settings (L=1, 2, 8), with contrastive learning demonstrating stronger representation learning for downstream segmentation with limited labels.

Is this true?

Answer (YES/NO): NO